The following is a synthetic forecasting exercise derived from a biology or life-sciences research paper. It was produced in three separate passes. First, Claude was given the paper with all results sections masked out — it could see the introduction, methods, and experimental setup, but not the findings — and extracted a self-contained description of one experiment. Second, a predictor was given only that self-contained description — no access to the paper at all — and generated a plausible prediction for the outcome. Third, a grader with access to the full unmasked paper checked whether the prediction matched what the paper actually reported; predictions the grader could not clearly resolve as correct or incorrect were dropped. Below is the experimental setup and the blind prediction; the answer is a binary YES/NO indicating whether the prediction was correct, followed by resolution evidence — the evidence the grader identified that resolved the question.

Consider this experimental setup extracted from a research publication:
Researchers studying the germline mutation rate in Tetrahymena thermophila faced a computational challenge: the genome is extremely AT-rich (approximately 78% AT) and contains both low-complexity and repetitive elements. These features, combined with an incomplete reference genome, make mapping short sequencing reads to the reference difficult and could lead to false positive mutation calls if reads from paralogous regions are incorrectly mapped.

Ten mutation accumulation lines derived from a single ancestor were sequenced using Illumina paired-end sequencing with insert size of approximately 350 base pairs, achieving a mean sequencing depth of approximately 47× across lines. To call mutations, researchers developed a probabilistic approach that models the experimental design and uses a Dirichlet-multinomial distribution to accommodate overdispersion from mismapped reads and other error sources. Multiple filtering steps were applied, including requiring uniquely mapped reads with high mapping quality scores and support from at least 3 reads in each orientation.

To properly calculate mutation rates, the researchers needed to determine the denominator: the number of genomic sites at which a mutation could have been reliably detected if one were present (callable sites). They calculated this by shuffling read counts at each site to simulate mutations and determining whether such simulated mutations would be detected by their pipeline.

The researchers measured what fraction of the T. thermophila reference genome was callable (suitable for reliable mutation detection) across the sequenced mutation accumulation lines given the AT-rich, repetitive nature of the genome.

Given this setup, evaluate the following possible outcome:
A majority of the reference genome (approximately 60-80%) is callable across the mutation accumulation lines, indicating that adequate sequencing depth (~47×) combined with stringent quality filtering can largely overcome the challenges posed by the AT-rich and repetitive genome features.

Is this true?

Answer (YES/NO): NO